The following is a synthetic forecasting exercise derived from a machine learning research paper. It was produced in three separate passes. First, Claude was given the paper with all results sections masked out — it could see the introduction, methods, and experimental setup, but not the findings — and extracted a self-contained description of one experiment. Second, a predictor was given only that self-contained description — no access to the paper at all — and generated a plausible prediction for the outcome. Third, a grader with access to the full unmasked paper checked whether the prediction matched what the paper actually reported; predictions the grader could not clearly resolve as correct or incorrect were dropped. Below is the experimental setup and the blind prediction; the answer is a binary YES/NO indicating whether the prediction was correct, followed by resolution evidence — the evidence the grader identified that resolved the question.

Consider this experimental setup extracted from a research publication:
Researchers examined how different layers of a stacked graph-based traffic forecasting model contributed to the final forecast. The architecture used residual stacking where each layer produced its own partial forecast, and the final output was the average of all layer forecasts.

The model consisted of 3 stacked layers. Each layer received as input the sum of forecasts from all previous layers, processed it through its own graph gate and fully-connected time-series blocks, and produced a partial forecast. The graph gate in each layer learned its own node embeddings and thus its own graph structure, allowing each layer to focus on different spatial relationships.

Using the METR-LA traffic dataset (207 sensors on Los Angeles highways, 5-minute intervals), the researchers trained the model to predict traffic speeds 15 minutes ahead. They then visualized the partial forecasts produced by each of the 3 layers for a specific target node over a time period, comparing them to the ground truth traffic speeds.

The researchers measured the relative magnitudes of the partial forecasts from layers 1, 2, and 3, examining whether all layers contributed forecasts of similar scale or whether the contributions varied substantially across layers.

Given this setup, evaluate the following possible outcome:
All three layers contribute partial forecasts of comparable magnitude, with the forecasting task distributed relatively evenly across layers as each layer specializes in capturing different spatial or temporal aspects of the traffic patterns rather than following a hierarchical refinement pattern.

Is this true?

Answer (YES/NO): NO